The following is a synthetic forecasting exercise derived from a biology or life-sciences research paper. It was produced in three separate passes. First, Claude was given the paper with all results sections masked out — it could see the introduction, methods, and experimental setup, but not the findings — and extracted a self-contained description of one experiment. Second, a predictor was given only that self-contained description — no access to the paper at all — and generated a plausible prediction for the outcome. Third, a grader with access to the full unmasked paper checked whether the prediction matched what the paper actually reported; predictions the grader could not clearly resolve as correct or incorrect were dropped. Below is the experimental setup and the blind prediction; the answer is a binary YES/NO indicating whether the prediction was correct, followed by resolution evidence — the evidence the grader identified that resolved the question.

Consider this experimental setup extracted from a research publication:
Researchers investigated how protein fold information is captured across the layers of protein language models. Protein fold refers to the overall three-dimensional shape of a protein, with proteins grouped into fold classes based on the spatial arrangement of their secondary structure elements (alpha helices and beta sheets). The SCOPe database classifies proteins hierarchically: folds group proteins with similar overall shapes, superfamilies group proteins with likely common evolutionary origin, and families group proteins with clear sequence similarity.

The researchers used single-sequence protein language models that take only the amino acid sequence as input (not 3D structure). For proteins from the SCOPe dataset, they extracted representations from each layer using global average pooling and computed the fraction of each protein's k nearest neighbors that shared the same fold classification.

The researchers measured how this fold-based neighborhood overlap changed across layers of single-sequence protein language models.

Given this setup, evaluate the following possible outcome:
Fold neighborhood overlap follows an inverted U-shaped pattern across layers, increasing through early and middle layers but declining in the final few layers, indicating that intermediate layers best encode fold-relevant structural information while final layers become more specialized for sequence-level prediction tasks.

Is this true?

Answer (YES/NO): YES